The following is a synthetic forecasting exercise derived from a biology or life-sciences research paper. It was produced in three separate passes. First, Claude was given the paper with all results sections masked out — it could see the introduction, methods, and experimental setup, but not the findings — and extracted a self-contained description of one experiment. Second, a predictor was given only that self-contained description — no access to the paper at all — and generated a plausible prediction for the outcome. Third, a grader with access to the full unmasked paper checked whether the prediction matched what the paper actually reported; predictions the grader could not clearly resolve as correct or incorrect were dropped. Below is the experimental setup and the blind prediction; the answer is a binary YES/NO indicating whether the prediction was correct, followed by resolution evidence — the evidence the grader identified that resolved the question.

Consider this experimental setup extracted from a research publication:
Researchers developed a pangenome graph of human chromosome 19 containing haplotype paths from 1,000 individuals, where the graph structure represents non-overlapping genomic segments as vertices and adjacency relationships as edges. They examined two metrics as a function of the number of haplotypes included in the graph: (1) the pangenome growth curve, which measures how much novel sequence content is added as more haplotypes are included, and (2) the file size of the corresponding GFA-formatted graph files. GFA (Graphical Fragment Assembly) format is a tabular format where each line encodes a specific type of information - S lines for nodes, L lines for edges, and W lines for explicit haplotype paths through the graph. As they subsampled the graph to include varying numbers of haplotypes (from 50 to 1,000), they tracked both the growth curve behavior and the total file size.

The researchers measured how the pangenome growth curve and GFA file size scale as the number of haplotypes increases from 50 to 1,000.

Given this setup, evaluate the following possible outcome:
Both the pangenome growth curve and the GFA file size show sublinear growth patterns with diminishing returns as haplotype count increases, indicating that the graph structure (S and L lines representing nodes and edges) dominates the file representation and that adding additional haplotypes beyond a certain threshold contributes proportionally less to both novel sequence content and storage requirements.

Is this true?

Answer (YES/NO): NO